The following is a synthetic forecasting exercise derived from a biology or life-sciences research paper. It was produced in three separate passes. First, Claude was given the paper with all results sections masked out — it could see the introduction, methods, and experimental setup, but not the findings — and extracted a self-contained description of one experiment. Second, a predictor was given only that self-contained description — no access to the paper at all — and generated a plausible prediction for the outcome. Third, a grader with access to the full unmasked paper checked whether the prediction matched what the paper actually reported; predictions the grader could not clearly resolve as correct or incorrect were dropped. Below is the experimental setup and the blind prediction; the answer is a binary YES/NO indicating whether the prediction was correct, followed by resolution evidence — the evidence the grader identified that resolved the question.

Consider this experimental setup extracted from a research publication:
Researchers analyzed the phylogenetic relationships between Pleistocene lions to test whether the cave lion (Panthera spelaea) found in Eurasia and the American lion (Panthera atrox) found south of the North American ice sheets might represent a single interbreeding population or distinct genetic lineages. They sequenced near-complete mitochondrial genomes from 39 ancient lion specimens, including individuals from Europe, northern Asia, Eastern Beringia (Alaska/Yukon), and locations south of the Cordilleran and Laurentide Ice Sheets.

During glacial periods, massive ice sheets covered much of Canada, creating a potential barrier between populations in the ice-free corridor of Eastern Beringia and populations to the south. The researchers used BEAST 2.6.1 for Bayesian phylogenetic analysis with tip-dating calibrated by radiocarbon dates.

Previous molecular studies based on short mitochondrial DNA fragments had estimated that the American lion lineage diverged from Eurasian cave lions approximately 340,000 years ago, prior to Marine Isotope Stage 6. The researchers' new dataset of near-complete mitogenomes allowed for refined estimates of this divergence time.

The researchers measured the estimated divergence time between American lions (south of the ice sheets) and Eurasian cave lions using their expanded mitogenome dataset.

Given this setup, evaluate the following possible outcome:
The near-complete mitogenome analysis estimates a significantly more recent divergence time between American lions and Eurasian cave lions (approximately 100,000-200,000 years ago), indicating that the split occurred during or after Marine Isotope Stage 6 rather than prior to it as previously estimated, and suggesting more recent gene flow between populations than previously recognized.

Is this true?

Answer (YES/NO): YES